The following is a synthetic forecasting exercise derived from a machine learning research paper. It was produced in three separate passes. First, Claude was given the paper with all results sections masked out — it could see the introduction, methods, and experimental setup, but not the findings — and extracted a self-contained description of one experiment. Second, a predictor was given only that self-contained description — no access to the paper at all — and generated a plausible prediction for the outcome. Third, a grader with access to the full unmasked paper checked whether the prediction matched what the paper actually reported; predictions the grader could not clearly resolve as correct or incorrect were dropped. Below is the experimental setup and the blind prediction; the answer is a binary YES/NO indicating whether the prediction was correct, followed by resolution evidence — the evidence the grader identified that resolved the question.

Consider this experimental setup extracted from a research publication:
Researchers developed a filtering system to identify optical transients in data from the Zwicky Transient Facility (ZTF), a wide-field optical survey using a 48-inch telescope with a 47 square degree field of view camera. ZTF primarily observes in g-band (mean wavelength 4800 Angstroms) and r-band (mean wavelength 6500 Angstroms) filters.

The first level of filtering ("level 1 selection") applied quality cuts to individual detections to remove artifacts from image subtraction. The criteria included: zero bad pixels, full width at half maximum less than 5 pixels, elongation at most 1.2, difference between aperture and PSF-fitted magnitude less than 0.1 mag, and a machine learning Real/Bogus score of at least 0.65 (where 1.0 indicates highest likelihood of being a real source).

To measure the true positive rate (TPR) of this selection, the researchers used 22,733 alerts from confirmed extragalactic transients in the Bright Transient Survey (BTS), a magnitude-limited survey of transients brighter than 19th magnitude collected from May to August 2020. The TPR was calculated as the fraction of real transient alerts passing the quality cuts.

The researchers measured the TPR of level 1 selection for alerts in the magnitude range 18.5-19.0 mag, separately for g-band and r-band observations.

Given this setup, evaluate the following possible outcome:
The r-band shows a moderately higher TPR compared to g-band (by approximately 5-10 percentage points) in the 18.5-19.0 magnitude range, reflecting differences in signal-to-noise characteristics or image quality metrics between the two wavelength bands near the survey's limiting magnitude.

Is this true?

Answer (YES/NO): NO